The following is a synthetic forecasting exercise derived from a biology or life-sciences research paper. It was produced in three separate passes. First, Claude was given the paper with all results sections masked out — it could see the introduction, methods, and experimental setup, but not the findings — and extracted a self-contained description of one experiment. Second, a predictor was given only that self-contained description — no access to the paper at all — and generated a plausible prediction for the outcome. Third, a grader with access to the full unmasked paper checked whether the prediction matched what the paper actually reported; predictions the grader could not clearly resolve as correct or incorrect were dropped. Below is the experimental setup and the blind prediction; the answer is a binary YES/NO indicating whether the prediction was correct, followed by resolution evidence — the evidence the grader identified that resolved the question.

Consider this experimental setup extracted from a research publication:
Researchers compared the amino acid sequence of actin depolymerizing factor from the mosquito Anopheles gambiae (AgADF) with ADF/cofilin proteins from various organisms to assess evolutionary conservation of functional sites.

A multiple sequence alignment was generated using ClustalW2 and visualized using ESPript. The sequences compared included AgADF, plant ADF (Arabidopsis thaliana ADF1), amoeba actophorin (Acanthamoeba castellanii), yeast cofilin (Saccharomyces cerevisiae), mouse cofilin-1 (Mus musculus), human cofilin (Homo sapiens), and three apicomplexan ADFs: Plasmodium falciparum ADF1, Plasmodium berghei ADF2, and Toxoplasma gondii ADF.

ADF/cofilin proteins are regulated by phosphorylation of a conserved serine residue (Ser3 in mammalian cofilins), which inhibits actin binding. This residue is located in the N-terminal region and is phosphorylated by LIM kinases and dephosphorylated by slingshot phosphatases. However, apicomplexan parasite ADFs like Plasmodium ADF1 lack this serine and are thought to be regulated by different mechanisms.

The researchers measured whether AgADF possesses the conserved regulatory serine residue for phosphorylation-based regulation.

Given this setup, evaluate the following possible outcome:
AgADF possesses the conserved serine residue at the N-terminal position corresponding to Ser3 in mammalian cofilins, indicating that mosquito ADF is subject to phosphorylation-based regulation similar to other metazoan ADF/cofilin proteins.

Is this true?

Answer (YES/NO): YES